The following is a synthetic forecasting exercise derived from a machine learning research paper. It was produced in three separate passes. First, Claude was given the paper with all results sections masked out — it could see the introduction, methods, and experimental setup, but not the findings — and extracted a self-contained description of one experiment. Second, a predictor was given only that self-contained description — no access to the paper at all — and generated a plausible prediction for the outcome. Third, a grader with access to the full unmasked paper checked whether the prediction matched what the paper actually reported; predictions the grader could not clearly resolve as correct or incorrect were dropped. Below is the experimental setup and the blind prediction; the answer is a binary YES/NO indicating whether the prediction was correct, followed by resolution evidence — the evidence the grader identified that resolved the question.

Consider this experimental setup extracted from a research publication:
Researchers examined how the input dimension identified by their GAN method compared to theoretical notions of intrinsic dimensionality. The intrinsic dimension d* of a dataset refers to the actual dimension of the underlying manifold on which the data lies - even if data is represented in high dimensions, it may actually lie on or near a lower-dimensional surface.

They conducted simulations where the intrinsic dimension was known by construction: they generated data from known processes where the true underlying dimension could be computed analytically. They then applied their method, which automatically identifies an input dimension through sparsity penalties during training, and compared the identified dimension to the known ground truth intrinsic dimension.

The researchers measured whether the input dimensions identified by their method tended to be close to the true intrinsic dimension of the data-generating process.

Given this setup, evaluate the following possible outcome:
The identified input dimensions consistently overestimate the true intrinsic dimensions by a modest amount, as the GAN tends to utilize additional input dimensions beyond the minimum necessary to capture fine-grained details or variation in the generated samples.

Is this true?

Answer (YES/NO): NO